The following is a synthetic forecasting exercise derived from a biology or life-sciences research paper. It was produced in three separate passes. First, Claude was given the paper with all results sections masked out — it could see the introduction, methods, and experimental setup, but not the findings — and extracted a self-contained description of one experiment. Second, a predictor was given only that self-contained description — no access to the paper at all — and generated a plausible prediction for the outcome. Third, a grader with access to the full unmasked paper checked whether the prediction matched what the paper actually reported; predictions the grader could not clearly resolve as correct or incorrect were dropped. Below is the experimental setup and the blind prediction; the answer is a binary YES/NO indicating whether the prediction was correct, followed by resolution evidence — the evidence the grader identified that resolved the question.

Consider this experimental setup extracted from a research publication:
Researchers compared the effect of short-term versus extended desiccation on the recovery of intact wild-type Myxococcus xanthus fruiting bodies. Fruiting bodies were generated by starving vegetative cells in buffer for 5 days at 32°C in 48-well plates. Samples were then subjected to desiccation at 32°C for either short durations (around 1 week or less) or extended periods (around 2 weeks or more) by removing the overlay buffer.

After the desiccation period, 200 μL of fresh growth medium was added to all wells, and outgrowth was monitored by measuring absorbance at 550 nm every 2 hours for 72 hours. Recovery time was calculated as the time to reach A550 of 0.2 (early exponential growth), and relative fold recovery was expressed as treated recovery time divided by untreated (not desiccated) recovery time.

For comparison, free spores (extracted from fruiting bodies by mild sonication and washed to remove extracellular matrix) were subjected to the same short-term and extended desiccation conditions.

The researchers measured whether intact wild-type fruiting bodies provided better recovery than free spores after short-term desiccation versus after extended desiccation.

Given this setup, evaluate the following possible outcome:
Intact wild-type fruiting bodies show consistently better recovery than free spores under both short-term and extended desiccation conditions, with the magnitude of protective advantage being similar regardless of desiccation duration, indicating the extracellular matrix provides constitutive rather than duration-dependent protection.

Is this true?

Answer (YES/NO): NO